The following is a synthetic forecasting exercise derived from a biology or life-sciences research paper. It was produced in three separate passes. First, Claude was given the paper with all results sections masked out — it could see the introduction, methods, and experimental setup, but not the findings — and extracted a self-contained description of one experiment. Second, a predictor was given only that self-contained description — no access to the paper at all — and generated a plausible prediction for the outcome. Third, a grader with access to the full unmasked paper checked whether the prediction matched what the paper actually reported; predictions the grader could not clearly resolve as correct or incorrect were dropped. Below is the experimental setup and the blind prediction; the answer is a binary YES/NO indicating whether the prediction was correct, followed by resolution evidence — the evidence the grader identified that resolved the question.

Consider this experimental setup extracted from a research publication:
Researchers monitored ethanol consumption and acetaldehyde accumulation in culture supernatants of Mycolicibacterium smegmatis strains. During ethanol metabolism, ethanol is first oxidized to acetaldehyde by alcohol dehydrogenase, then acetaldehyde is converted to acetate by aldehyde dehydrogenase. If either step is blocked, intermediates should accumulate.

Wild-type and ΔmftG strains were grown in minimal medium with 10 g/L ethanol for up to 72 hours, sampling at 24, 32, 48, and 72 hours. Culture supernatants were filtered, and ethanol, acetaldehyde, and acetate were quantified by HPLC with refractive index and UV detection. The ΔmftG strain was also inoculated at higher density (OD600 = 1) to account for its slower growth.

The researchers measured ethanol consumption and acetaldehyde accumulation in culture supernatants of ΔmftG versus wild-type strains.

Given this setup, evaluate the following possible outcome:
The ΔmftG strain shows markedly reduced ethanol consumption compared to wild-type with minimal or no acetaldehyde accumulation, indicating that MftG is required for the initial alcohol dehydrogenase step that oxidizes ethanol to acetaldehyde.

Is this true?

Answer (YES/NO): NO